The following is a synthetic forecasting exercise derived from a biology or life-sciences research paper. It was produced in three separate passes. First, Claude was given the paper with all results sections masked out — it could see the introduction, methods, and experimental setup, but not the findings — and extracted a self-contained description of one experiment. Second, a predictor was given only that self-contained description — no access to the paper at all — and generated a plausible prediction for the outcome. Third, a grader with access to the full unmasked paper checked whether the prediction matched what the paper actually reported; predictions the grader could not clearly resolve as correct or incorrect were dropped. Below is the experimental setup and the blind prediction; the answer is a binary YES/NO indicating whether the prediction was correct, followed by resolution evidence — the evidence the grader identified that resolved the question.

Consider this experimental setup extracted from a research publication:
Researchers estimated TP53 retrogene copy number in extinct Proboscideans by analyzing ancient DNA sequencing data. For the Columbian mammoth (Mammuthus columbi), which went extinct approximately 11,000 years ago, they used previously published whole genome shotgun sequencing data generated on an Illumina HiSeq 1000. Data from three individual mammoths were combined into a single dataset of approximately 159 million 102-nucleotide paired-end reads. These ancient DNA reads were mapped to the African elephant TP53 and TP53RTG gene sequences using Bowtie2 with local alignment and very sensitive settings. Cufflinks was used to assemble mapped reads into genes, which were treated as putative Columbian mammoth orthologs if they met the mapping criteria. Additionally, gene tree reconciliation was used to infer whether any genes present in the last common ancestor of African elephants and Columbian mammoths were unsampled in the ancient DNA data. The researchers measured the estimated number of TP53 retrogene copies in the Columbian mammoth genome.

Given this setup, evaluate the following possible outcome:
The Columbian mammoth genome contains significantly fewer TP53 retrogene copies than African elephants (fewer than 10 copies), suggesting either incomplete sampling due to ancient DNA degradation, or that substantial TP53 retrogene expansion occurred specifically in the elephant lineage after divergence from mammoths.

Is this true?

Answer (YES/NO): NO